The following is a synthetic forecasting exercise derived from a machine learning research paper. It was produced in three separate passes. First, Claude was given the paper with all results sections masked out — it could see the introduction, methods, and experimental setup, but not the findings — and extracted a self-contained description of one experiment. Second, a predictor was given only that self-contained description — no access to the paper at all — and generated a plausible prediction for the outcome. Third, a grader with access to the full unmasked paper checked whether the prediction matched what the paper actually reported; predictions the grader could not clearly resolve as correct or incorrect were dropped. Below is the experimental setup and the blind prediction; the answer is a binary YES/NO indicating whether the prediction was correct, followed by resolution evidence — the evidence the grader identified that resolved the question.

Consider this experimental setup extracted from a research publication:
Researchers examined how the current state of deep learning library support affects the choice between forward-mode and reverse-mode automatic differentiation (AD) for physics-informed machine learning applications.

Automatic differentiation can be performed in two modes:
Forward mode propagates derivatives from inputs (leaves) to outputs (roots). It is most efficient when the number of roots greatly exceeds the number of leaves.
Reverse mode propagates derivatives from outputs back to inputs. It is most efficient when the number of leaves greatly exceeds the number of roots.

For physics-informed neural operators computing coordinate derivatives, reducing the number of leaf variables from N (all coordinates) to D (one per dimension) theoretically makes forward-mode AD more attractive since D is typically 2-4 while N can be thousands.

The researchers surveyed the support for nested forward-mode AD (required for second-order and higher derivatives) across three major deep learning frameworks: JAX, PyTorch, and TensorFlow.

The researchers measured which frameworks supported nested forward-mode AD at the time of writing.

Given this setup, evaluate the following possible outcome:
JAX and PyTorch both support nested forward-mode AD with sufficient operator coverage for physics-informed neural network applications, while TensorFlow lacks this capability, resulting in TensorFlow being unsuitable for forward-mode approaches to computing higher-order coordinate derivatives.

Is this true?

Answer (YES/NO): NO